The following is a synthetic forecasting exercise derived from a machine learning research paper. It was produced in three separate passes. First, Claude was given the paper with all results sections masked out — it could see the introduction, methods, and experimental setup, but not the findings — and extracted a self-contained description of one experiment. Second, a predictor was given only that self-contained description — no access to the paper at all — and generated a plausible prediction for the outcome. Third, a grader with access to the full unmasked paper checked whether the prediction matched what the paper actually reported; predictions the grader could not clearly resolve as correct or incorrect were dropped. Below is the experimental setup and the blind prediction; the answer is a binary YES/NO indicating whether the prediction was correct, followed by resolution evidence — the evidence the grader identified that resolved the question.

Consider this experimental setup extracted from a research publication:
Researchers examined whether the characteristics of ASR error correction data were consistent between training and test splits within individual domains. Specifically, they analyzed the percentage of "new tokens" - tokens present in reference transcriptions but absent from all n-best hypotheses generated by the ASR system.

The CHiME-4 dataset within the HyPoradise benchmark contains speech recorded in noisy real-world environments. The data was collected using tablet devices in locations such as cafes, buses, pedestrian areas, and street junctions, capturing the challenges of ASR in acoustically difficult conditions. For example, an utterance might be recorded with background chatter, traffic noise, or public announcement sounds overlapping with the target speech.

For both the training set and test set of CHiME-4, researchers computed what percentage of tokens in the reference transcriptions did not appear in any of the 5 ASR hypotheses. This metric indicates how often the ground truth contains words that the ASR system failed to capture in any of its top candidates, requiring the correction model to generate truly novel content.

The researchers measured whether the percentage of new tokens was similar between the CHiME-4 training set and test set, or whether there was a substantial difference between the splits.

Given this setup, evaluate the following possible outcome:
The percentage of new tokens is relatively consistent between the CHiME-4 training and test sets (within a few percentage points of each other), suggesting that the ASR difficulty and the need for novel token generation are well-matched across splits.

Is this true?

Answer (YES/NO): NO